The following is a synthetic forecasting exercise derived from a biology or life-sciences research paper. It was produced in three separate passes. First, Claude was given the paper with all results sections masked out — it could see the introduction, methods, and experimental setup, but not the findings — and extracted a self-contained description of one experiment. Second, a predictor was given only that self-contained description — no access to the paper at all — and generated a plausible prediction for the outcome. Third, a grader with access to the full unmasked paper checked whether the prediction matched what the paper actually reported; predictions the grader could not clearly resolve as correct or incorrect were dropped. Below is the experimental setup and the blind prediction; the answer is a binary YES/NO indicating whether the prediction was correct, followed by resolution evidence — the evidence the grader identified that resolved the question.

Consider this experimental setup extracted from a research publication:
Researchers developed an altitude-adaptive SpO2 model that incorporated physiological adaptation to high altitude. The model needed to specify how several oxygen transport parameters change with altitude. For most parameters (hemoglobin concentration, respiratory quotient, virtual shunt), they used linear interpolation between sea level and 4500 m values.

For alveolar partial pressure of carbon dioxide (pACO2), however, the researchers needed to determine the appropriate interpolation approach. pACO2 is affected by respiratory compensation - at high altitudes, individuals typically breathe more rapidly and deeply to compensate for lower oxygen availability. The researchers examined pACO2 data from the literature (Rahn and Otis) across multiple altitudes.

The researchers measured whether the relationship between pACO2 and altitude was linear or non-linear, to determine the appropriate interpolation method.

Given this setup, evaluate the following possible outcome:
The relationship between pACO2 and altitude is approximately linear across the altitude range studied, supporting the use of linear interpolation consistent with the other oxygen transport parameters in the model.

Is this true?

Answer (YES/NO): NO